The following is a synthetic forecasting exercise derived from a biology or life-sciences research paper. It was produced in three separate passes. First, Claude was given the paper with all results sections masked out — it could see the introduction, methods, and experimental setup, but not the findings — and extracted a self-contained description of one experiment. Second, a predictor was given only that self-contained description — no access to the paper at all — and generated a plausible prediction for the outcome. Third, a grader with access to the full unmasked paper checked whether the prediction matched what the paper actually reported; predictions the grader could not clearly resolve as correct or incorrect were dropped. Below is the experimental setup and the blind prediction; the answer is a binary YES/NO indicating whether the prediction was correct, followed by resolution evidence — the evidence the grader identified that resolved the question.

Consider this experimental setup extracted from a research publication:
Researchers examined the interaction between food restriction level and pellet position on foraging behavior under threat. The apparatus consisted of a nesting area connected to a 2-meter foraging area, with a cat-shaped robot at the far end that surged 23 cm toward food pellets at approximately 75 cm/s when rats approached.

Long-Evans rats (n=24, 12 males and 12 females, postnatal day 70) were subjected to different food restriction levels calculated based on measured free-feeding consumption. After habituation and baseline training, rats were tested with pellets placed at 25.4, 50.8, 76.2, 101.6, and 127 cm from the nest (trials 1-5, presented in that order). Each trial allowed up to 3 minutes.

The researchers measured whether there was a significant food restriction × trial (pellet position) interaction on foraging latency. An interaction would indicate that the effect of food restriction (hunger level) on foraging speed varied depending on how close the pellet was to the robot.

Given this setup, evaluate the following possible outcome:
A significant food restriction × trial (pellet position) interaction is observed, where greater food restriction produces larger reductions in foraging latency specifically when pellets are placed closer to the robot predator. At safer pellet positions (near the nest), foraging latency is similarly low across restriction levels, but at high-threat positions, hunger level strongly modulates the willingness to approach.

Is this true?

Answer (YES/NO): NO